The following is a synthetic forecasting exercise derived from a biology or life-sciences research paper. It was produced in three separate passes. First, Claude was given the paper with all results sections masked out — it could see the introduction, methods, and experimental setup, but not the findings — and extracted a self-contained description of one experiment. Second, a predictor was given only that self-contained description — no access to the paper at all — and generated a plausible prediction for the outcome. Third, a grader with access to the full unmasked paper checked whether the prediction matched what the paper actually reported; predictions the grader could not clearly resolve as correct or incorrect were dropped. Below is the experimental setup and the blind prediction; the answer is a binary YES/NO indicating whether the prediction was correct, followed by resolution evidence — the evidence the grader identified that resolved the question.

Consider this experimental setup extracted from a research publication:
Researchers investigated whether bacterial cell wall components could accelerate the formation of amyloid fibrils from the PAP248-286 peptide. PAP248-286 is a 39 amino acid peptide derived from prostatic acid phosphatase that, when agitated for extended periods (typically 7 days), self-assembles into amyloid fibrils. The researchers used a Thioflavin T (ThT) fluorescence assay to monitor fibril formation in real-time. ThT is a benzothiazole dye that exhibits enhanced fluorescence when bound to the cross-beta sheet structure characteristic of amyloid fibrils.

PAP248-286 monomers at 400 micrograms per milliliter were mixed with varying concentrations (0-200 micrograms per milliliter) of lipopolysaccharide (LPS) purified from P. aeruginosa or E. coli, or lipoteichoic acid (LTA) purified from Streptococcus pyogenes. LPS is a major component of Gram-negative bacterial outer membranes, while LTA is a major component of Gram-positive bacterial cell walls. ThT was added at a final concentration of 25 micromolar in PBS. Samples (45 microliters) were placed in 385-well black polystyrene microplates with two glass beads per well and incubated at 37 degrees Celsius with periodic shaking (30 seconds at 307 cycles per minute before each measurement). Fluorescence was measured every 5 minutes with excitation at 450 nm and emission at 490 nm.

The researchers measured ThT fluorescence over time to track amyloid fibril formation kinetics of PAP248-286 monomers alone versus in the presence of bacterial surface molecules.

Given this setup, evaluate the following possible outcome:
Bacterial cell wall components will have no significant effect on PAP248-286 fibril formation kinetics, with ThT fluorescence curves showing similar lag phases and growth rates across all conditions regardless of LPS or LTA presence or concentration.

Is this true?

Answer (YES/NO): NO